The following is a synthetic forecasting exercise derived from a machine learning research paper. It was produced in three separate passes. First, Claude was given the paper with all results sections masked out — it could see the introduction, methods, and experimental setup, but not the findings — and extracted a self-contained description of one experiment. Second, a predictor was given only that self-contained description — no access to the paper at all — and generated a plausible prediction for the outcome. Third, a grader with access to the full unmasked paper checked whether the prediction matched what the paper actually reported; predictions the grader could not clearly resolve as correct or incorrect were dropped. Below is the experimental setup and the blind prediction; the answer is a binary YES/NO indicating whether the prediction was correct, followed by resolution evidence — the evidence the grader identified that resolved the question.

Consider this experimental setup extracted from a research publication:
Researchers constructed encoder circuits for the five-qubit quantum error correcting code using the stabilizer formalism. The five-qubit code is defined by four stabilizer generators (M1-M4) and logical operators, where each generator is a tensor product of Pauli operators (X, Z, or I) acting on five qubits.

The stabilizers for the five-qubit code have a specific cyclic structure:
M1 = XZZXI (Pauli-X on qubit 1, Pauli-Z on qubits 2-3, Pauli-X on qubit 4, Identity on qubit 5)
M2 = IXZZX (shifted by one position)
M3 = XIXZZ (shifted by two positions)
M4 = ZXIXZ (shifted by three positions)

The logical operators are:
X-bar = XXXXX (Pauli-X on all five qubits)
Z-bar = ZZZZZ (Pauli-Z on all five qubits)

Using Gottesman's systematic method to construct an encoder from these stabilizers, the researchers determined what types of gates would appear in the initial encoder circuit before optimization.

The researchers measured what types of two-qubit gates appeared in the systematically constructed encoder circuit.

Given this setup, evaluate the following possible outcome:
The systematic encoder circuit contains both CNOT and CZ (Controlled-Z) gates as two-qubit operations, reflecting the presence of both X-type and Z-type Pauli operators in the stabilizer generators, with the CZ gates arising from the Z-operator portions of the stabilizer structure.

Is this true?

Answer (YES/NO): YES